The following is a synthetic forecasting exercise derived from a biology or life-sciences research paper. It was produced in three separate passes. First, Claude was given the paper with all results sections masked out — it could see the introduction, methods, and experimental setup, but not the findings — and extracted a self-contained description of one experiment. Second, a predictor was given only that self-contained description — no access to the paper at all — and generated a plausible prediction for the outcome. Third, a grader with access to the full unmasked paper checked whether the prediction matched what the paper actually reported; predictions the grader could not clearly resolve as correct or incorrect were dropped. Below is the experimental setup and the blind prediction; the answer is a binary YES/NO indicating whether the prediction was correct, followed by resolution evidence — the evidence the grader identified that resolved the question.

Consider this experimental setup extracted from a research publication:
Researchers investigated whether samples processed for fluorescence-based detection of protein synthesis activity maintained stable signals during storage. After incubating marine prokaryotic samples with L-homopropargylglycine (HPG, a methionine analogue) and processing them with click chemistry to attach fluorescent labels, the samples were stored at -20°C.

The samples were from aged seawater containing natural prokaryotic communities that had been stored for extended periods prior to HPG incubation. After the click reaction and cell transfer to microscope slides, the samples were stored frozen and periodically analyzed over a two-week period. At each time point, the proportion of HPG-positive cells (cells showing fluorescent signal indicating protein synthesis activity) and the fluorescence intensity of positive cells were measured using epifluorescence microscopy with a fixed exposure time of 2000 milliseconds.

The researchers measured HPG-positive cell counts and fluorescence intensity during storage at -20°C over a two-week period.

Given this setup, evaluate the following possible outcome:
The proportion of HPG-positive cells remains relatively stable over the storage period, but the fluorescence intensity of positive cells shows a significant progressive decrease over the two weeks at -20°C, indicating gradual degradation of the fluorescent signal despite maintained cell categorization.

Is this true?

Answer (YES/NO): NO